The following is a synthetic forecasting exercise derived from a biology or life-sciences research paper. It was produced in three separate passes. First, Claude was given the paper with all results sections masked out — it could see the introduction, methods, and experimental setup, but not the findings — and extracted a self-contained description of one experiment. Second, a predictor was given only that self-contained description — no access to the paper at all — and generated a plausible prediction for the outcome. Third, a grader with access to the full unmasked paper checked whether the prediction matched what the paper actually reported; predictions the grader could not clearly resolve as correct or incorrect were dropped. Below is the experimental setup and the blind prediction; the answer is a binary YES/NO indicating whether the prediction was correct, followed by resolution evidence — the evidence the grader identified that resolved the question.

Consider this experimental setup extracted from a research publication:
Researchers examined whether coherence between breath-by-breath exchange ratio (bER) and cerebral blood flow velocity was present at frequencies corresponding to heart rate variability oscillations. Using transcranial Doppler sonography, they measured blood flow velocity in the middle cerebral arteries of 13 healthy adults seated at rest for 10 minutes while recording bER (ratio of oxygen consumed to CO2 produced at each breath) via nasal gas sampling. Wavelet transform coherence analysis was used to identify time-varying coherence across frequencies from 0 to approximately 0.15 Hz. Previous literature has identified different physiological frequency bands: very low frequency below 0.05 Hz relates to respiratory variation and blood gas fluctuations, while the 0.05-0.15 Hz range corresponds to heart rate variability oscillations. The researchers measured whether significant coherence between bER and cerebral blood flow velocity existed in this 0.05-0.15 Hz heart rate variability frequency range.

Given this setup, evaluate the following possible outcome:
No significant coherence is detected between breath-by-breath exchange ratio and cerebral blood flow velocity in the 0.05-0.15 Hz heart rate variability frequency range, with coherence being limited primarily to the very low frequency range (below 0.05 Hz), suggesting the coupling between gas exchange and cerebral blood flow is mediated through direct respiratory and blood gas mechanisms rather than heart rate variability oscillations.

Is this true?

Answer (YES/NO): YES